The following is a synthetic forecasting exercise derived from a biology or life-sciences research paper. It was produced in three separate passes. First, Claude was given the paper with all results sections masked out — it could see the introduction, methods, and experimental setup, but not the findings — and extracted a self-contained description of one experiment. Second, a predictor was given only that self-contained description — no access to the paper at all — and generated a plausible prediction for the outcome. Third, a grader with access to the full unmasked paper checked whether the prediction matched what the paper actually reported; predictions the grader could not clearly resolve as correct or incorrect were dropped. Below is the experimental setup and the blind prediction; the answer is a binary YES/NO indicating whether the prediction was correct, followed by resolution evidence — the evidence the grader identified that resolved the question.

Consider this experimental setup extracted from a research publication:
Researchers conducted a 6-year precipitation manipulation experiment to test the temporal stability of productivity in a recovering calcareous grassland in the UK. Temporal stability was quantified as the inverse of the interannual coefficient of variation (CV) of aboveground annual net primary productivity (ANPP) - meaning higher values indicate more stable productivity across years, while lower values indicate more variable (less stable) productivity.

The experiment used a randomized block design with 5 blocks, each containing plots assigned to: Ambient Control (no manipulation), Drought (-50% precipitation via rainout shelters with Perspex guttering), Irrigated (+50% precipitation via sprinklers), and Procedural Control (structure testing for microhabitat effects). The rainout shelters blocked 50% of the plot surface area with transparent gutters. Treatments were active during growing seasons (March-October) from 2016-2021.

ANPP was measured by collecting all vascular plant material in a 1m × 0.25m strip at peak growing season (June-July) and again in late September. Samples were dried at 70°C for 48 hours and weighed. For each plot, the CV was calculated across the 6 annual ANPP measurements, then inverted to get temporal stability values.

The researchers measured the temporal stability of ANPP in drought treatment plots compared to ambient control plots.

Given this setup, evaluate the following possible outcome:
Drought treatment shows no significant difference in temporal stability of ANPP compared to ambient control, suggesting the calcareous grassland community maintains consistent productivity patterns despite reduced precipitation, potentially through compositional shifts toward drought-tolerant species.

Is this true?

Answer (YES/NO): NO